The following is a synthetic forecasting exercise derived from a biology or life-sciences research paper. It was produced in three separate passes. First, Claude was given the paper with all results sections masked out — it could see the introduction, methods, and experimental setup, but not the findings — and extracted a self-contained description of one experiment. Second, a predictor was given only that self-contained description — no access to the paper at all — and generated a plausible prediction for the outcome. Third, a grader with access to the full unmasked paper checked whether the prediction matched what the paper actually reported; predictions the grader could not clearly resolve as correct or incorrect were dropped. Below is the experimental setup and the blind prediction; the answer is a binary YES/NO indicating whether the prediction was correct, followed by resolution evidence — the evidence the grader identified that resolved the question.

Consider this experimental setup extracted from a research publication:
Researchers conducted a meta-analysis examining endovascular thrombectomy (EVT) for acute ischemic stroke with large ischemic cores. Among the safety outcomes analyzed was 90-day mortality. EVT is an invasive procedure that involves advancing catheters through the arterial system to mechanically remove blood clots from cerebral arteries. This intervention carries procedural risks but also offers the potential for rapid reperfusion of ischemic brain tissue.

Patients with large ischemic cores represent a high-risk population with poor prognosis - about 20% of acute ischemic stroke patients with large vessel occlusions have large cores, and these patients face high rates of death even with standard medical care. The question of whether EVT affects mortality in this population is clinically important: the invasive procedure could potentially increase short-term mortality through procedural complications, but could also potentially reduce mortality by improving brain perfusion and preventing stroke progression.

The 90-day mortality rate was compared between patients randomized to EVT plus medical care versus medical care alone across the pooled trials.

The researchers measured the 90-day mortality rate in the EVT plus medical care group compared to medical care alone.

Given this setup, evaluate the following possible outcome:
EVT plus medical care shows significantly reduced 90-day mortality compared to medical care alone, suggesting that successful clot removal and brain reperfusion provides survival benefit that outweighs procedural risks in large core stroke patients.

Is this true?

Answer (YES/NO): NO